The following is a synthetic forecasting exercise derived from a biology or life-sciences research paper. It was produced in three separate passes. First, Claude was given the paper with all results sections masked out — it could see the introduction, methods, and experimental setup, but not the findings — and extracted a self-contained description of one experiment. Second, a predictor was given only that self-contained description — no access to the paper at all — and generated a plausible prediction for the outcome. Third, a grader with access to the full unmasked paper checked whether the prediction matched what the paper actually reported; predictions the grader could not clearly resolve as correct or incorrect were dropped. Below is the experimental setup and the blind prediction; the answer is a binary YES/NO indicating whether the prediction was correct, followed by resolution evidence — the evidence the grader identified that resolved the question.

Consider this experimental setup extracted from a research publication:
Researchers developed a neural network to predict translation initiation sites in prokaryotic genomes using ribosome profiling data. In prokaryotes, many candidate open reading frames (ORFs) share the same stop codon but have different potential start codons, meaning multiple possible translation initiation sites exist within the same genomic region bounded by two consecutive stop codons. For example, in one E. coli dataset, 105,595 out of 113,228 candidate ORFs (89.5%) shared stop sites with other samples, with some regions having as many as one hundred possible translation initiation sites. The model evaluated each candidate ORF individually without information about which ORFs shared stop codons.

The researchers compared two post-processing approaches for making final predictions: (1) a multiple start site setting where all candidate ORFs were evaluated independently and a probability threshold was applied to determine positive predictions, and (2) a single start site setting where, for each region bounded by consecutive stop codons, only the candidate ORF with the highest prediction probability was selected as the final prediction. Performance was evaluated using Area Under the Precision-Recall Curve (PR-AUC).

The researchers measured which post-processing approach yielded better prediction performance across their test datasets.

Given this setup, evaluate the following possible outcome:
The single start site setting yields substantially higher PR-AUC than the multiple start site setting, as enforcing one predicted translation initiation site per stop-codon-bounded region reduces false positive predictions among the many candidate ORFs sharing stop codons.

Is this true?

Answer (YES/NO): YES